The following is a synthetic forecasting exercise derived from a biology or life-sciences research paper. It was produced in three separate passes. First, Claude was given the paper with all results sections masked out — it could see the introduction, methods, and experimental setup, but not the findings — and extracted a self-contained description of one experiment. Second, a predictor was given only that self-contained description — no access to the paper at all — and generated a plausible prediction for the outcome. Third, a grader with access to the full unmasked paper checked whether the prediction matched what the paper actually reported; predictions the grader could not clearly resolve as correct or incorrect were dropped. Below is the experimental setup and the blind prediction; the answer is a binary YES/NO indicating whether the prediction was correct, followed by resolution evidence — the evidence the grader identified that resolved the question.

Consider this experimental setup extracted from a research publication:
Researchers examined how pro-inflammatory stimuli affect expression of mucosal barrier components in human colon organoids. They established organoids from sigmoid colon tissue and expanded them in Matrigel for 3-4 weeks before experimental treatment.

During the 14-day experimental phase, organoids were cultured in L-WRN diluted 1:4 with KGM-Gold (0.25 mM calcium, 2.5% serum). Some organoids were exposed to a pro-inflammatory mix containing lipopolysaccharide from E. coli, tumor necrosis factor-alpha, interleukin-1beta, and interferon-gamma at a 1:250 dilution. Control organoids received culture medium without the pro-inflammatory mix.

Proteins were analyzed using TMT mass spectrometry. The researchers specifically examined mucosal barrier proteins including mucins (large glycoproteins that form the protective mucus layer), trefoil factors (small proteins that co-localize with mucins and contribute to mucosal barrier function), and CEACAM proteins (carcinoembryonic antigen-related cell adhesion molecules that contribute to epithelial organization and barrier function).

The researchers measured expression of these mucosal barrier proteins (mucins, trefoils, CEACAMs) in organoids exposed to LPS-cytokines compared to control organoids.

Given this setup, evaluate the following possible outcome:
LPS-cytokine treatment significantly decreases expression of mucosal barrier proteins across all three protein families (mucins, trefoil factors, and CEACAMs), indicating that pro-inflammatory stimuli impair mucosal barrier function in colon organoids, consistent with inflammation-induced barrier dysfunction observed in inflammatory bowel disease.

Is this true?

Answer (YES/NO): NO